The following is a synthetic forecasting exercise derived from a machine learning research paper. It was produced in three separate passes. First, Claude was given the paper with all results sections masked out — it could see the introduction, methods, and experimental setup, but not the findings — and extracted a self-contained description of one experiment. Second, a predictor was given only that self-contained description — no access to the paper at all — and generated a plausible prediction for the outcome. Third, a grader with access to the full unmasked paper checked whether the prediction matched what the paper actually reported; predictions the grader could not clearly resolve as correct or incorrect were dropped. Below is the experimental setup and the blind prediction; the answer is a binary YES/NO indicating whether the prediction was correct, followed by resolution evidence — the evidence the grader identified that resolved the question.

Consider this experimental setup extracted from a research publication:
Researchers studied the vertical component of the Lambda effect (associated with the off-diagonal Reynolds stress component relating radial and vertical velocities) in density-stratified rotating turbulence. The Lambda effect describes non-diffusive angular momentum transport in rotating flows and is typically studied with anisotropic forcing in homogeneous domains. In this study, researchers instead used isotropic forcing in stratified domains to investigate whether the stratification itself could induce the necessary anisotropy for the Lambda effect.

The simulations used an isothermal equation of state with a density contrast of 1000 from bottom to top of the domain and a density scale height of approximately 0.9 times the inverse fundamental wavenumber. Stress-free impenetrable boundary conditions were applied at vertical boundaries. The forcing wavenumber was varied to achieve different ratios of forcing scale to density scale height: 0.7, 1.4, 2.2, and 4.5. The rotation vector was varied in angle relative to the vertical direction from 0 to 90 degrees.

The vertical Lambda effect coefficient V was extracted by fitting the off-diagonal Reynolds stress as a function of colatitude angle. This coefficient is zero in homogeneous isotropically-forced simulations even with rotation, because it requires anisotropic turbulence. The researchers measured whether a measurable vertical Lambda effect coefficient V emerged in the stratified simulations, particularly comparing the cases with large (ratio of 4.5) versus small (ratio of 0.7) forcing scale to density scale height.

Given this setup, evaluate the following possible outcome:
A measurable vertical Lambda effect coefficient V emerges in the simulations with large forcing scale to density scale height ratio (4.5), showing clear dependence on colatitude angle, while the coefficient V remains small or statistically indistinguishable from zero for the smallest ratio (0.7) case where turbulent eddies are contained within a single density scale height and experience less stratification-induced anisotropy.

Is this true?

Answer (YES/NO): NO